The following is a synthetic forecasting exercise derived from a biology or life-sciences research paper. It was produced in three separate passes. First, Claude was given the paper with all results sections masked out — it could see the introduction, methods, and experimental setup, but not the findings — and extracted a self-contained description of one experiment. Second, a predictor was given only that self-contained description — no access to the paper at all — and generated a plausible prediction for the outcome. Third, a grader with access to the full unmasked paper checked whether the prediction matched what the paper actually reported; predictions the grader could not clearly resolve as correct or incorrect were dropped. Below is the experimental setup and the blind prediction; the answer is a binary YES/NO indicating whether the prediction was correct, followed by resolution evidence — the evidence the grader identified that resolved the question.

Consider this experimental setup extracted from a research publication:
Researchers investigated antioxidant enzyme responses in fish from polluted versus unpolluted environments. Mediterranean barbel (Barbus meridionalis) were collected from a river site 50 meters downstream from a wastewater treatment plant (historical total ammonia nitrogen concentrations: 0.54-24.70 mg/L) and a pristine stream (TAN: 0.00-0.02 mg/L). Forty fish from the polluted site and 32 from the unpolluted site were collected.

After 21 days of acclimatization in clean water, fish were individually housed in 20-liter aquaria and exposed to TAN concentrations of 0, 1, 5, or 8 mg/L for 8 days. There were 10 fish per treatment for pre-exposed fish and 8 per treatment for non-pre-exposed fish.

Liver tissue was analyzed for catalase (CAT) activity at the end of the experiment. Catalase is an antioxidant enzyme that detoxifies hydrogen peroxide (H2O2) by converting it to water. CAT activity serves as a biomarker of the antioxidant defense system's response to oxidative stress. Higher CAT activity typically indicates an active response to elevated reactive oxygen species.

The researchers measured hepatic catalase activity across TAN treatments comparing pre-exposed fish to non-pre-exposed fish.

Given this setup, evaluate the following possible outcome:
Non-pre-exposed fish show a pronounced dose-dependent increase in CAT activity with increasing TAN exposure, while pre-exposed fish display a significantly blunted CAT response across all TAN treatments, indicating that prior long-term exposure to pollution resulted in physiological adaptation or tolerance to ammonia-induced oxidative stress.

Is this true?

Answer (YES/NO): NO